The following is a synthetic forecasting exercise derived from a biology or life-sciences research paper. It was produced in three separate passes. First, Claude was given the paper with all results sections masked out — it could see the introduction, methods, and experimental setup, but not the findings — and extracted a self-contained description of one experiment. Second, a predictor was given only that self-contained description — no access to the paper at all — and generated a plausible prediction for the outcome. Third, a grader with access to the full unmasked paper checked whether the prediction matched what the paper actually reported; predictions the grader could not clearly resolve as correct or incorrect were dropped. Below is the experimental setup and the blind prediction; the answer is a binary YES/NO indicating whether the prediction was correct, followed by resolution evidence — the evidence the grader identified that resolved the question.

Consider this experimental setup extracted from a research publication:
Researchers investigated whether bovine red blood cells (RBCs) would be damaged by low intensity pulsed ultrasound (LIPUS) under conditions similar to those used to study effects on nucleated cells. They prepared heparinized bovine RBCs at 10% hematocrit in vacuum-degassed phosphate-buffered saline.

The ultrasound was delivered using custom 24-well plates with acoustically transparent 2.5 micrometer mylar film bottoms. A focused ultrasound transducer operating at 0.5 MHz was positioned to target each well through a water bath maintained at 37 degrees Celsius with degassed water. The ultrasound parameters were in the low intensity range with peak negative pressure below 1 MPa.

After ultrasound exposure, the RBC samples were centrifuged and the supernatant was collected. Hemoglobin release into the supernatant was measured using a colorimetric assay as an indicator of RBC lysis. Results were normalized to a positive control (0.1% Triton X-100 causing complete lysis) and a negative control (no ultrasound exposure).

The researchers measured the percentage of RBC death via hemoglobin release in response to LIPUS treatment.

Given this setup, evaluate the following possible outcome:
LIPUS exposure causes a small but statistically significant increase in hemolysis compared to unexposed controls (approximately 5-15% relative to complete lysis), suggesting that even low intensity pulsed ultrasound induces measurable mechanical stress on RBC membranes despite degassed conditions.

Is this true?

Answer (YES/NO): NO